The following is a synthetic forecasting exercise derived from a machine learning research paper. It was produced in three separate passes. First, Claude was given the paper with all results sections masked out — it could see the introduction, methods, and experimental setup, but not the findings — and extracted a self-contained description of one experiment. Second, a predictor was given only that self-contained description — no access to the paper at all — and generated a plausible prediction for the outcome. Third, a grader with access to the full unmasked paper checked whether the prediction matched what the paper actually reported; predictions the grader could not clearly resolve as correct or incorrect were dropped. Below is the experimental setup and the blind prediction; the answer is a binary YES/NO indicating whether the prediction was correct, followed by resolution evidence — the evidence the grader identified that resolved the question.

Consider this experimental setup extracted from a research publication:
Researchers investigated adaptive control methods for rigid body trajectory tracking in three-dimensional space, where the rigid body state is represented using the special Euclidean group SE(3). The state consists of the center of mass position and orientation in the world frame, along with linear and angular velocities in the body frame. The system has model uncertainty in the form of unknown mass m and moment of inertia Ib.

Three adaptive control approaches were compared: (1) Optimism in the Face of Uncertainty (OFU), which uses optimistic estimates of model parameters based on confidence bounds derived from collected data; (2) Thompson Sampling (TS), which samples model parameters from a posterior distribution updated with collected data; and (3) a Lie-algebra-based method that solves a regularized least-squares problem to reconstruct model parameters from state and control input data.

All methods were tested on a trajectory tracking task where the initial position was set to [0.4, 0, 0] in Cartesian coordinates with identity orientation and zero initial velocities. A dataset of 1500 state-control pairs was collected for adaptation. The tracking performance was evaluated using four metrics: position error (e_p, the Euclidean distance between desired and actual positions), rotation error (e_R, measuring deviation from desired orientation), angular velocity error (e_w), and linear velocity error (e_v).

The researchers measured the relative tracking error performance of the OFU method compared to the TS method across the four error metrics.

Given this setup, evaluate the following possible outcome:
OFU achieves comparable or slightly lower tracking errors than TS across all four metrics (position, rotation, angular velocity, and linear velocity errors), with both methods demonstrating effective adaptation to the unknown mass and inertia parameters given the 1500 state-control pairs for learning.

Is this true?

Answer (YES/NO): NO